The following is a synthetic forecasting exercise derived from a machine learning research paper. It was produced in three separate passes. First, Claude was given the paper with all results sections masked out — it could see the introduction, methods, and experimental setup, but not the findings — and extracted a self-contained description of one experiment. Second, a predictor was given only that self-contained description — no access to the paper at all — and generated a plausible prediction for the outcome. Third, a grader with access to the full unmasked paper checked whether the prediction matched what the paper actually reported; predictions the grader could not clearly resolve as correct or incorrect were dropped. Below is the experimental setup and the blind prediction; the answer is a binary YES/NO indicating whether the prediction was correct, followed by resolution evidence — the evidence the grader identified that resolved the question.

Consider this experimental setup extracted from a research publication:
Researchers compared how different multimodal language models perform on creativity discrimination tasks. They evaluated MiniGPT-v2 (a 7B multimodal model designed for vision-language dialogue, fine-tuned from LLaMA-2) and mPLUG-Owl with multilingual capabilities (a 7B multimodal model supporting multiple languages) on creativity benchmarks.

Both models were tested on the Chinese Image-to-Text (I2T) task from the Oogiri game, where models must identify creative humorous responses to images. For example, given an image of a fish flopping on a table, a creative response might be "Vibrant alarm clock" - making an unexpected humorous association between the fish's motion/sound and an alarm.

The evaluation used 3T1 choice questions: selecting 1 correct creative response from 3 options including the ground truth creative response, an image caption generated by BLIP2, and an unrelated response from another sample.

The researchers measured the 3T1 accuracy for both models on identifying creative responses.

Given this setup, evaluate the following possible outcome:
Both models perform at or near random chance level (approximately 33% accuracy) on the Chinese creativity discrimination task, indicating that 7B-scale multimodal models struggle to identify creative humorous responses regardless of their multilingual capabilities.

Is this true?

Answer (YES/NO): NO